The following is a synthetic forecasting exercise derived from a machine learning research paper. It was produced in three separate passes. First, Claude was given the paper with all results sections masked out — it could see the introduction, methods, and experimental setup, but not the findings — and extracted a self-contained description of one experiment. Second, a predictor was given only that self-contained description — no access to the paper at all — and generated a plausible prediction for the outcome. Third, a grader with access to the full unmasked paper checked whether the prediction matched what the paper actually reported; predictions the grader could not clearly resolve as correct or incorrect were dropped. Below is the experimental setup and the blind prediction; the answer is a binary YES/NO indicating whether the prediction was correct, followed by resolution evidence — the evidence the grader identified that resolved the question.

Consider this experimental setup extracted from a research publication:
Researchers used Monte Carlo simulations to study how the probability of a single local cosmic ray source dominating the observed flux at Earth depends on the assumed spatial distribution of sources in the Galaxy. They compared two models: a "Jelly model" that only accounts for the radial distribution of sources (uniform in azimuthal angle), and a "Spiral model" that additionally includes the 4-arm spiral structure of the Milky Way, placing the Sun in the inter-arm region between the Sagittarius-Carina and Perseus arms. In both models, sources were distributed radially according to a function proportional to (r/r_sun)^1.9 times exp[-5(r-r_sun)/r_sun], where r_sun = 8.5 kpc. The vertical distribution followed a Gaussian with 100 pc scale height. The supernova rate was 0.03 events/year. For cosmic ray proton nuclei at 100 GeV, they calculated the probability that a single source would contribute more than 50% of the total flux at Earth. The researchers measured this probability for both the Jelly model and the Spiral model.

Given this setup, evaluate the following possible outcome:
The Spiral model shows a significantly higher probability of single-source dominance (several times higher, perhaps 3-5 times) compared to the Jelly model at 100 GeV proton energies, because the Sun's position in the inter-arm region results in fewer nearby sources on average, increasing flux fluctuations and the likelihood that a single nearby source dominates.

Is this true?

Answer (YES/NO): NO